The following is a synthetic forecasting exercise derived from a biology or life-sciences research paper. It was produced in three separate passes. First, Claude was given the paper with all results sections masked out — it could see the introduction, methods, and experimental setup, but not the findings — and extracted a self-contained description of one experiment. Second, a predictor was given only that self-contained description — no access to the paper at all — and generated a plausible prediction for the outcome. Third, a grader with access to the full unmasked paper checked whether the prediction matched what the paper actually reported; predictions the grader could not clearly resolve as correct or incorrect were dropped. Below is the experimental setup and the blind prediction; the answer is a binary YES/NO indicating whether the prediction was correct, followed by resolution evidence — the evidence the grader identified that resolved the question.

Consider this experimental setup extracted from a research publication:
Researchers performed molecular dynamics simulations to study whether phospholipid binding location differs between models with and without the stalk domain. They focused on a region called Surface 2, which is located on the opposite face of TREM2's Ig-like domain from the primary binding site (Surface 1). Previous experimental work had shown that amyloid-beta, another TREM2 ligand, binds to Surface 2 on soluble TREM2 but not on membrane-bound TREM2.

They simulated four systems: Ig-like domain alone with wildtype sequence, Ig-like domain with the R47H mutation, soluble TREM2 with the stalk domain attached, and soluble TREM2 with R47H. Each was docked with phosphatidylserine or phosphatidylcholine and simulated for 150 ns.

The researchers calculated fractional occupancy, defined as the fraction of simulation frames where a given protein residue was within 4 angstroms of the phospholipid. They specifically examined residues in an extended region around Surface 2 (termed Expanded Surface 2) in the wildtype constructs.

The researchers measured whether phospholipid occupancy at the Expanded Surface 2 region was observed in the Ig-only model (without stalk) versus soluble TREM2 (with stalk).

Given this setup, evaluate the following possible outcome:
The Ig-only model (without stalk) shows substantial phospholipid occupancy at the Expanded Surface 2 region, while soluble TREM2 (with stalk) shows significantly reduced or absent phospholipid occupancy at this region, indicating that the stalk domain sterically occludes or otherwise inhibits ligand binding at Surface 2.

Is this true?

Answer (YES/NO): NO